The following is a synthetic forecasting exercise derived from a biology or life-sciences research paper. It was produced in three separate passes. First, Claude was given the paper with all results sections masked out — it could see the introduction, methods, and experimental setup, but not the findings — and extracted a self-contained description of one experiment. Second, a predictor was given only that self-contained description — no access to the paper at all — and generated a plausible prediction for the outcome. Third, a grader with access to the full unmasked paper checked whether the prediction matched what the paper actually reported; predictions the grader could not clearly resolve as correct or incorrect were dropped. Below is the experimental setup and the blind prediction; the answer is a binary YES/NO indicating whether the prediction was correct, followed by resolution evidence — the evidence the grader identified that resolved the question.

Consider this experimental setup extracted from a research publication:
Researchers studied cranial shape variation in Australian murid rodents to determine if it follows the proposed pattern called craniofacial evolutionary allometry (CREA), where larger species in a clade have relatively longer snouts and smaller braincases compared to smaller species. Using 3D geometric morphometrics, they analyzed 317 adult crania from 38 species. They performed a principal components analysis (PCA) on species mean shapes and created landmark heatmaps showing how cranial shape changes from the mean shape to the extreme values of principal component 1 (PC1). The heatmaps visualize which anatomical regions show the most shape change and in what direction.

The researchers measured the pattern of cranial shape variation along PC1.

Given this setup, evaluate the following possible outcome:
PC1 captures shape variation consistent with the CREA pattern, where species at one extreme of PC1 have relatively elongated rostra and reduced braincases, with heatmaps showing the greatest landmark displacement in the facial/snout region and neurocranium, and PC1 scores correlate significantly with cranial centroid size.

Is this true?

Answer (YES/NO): YES